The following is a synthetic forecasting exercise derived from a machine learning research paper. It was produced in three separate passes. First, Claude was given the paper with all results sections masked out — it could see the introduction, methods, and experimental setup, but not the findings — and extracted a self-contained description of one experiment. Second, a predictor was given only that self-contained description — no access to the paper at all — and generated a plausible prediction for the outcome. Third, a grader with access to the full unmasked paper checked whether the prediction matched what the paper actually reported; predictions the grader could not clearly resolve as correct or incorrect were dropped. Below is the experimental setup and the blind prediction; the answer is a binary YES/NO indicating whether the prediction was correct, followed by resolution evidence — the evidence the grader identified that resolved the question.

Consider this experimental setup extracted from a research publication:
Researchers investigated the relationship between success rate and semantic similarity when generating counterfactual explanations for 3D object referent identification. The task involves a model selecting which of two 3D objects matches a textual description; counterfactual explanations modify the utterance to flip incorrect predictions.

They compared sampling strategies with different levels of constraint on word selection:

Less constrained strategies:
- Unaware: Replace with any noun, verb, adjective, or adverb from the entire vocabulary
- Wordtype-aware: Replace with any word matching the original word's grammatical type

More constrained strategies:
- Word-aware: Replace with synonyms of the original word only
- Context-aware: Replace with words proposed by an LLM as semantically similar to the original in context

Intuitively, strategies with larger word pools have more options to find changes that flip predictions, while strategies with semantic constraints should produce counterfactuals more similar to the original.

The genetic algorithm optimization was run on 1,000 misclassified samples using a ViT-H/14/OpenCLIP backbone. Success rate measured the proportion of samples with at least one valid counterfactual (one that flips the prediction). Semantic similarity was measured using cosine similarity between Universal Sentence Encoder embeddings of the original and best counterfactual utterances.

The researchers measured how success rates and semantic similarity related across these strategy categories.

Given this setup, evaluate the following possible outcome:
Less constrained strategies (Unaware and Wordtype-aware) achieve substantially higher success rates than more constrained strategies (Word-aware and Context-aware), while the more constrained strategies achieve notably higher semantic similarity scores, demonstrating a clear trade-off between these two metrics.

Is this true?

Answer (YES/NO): NO